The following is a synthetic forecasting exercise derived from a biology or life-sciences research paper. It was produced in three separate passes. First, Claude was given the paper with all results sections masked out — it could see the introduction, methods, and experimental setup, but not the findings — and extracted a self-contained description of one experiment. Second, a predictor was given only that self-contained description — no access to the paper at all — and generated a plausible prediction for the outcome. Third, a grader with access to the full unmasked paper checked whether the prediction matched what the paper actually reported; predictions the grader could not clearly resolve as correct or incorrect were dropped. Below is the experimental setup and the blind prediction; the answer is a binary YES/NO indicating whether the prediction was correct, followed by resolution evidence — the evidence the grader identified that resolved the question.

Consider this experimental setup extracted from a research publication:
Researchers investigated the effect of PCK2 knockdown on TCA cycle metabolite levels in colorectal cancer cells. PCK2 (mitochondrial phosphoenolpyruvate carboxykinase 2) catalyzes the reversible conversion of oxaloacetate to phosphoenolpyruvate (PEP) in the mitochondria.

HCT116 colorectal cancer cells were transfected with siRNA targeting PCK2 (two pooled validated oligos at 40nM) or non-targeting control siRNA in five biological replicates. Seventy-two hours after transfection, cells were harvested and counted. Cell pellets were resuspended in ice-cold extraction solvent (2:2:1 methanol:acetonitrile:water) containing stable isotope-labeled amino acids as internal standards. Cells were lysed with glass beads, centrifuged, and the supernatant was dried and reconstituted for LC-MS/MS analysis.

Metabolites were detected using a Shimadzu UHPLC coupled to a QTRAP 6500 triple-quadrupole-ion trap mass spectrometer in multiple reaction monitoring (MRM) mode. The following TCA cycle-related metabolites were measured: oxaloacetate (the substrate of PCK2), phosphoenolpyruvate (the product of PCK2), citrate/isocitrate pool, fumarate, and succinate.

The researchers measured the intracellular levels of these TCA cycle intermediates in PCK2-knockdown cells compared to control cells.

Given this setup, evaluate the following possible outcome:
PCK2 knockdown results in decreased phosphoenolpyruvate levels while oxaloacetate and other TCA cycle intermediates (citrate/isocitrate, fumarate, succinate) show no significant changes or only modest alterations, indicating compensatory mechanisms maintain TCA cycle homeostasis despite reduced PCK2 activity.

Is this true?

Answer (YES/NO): NO